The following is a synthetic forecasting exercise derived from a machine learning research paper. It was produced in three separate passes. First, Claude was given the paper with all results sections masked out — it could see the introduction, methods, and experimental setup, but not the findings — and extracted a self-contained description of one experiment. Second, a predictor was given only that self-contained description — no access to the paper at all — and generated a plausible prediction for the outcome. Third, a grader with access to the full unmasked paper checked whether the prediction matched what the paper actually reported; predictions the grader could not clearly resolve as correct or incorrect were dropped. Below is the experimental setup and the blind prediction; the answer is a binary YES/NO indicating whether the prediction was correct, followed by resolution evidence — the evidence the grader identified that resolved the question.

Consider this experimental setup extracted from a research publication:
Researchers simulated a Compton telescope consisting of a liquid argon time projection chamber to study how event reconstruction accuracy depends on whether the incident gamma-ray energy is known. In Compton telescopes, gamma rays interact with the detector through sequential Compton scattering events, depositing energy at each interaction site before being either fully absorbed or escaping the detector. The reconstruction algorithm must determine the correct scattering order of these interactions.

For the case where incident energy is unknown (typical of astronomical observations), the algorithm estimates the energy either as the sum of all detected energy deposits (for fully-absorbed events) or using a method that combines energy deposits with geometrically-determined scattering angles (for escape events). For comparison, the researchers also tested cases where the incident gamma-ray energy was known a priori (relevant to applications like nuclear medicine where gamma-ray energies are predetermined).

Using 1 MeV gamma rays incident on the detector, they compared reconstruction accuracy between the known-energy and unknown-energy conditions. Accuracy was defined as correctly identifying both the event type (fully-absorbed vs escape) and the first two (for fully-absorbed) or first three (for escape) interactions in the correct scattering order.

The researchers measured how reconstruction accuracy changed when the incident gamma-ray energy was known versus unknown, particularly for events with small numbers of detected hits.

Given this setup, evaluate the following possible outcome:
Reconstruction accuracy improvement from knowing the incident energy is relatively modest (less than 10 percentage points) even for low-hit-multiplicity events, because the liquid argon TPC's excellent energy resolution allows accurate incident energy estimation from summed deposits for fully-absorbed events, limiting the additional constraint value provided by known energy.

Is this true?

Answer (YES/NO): NO